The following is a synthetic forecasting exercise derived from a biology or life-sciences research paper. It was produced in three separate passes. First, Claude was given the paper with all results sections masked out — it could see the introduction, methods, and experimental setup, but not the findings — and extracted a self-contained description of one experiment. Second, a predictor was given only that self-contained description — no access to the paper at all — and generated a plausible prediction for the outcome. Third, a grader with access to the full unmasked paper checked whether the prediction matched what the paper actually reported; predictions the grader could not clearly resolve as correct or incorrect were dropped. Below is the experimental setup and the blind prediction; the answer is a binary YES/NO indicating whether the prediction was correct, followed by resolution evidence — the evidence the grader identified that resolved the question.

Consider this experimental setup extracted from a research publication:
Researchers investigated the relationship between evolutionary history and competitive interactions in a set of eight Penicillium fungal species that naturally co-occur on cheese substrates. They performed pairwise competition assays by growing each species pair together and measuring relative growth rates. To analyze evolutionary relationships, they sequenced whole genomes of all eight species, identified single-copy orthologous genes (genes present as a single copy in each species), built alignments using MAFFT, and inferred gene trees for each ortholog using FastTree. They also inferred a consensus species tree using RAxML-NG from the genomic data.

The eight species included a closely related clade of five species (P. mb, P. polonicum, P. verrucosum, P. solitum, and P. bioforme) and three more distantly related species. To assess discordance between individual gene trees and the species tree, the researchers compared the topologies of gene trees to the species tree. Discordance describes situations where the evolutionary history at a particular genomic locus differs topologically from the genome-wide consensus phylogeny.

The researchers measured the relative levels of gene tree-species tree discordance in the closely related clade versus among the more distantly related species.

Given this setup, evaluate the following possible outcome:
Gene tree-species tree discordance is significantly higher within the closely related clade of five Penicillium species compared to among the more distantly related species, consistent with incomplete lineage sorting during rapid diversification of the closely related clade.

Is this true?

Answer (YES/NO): YES